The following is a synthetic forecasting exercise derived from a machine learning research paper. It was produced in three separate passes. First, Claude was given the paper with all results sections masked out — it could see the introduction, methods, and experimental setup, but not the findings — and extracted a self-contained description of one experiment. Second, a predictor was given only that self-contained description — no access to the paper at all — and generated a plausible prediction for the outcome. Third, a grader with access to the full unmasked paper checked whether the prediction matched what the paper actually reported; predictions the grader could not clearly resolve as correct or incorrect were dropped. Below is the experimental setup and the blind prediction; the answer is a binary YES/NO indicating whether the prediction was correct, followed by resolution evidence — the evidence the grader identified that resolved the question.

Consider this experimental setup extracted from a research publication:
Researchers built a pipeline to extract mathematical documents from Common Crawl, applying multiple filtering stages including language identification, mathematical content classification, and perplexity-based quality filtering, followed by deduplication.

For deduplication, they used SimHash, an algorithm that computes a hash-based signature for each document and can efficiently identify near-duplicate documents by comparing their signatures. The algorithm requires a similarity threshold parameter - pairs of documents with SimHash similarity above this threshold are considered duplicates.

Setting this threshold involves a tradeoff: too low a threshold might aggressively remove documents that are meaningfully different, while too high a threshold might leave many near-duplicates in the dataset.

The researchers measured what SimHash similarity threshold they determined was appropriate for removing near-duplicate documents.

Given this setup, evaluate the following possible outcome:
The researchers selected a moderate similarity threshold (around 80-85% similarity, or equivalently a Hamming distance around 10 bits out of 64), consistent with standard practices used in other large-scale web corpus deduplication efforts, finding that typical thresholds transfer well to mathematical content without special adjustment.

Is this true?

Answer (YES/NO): NO